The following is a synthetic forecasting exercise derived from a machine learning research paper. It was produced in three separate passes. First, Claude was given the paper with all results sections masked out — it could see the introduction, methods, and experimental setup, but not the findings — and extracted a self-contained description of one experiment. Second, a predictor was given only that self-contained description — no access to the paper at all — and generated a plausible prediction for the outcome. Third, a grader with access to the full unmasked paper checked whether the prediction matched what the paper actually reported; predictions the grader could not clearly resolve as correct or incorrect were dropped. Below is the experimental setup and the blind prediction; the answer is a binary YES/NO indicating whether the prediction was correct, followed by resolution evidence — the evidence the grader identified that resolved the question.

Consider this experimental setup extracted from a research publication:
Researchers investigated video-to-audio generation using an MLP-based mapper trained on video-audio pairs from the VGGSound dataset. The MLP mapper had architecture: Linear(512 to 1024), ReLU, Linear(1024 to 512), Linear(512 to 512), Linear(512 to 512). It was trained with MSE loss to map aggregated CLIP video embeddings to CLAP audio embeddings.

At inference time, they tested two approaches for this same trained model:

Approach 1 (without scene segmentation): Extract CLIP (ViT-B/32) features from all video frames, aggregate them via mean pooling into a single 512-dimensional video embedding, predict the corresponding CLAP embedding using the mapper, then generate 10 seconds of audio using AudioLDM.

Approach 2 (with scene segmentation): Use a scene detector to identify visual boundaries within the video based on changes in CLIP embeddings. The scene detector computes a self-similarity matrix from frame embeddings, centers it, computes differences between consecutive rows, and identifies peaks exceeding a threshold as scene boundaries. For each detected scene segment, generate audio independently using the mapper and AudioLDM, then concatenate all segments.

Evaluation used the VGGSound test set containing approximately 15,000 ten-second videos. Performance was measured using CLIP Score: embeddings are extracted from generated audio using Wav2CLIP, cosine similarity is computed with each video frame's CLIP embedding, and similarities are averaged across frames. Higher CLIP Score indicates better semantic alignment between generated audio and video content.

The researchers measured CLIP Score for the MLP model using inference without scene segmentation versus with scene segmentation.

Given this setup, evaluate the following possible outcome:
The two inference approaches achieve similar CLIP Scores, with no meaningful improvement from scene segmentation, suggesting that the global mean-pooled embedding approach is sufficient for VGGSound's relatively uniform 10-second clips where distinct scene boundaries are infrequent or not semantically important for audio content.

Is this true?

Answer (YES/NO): NO